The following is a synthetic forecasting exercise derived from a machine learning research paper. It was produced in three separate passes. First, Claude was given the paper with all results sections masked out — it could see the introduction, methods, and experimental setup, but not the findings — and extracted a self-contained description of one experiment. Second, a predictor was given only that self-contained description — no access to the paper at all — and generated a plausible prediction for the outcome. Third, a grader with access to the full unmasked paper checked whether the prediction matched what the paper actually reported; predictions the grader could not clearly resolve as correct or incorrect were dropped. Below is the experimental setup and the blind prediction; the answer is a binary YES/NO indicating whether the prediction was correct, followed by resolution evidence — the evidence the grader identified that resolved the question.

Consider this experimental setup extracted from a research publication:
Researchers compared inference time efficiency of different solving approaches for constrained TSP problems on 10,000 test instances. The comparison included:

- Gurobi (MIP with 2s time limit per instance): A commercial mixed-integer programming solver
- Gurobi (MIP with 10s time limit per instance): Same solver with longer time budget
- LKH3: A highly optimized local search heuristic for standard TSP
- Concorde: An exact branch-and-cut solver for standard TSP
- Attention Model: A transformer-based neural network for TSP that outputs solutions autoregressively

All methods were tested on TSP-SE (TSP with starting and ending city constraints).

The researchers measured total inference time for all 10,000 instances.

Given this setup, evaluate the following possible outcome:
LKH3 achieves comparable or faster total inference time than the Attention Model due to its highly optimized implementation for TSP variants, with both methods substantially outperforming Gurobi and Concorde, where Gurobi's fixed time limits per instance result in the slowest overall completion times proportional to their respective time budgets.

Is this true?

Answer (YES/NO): YES